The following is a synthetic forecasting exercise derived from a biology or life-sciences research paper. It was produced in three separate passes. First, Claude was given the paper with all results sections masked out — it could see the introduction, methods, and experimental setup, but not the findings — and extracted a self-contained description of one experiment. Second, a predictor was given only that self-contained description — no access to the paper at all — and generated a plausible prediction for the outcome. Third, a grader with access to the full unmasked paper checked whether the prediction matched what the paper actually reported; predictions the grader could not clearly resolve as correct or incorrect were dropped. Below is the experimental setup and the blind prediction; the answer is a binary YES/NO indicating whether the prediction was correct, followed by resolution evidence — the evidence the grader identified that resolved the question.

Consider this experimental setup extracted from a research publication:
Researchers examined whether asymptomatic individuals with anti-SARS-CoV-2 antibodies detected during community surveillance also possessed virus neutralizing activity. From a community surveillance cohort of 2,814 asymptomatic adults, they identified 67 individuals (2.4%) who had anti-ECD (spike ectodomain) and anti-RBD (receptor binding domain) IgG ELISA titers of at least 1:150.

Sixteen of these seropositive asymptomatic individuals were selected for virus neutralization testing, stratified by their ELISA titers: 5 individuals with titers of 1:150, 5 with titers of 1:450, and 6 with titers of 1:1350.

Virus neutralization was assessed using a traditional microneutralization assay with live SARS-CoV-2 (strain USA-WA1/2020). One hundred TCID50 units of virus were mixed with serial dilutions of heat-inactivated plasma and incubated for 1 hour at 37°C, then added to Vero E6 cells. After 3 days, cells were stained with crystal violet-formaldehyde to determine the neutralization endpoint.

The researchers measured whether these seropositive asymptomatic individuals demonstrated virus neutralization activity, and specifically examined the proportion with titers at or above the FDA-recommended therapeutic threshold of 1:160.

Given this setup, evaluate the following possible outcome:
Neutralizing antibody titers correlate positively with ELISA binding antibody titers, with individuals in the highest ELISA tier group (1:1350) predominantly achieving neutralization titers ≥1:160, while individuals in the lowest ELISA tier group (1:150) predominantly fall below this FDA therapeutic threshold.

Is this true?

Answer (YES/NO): YES